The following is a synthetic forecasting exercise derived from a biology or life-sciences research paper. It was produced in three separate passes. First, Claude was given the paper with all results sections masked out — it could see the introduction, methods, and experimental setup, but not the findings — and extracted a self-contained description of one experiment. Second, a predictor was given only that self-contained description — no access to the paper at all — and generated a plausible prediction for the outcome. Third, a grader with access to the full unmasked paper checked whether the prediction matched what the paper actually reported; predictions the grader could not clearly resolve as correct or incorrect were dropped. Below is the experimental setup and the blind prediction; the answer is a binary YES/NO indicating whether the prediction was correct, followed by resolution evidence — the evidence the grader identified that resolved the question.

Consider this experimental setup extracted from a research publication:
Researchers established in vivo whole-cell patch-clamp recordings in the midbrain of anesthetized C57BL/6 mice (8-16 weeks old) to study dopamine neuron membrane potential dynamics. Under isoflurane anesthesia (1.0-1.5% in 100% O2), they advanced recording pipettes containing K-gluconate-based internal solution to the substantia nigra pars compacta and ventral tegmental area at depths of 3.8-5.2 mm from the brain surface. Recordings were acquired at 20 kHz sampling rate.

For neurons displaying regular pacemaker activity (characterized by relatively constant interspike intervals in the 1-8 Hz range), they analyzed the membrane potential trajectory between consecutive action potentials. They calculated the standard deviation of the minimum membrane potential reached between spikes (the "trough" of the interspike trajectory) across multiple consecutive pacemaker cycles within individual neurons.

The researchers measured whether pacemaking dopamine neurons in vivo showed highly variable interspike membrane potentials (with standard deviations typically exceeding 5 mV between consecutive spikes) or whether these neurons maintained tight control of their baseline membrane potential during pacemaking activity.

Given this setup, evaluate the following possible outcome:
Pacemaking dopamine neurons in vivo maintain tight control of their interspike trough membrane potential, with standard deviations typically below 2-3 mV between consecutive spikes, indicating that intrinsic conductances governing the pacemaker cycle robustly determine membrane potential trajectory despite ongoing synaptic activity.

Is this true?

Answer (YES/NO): YES